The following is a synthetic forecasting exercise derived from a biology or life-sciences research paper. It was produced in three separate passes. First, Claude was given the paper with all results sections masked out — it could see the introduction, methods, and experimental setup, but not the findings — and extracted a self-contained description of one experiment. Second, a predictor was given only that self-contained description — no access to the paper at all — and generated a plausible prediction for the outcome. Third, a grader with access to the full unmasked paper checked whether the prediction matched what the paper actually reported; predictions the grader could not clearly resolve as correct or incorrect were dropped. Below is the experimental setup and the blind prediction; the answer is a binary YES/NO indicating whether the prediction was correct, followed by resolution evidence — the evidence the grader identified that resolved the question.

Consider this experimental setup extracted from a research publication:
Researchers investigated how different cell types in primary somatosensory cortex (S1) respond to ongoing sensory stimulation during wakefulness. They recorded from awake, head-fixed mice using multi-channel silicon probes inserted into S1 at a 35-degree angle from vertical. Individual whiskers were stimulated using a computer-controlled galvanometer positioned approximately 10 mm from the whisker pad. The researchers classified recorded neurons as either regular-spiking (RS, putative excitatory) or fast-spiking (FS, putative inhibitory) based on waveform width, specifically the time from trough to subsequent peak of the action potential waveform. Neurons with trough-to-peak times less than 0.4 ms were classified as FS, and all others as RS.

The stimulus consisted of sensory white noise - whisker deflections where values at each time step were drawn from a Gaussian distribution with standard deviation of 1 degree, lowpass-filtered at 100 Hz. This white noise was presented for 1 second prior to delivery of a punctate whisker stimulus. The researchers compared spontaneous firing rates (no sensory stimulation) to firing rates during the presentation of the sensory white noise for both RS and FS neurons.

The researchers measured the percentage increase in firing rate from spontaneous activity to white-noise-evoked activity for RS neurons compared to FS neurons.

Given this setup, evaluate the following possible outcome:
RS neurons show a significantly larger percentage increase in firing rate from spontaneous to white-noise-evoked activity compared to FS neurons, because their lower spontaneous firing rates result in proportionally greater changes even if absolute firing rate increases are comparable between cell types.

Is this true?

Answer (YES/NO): NO